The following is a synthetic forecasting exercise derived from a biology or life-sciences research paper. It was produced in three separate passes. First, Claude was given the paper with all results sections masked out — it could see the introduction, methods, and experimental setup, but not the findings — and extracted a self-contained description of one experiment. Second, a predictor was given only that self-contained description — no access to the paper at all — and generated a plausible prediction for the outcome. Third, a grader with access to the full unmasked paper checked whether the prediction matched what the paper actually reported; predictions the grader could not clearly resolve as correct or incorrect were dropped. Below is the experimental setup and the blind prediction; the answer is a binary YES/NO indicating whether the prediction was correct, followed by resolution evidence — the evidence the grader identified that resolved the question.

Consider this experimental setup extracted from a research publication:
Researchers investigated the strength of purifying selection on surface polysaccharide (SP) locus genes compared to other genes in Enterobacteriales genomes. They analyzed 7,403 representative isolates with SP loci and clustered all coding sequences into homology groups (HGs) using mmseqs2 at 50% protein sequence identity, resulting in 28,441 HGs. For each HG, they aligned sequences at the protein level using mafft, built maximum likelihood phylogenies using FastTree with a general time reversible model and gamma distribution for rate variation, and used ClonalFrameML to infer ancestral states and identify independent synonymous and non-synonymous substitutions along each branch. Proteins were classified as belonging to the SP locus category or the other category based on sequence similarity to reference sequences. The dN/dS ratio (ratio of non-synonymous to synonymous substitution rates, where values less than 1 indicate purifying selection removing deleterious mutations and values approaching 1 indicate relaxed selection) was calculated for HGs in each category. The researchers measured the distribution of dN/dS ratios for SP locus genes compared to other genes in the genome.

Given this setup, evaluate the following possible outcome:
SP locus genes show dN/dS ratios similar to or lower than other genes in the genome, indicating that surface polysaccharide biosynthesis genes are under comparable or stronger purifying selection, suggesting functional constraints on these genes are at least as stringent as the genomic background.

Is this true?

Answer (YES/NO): NO